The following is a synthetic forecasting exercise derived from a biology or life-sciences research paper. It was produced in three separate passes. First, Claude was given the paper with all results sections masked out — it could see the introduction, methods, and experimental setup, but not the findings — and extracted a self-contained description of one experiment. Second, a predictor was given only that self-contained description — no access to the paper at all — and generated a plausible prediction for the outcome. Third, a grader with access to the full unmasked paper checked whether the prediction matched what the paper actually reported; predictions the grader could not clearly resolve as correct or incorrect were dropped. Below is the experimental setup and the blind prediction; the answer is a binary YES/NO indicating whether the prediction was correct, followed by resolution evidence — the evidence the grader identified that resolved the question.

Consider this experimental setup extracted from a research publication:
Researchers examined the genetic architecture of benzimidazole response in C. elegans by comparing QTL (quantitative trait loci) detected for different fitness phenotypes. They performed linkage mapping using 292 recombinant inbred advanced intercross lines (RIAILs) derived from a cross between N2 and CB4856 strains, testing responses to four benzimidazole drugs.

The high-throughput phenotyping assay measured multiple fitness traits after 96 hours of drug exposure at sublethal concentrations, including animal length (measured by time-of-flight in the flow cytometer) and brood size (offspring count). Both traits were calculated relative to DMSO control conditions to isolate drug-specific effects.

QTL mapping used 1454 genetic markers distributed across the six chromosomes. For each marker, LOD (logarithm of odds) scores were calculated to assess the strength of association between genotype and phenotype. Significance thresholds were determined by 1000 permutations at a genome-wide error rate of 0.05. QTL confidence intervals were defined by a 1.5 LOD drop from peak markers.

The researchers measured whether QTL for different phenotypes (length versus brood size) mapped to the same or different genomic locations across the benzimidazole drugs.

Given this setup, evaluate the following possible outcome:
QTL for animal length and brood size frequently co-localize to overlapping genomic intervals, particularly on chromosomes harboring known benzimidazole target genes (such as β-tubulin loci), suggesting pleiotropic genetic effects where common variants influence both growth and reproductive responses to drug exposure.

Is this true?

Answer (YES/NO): NO